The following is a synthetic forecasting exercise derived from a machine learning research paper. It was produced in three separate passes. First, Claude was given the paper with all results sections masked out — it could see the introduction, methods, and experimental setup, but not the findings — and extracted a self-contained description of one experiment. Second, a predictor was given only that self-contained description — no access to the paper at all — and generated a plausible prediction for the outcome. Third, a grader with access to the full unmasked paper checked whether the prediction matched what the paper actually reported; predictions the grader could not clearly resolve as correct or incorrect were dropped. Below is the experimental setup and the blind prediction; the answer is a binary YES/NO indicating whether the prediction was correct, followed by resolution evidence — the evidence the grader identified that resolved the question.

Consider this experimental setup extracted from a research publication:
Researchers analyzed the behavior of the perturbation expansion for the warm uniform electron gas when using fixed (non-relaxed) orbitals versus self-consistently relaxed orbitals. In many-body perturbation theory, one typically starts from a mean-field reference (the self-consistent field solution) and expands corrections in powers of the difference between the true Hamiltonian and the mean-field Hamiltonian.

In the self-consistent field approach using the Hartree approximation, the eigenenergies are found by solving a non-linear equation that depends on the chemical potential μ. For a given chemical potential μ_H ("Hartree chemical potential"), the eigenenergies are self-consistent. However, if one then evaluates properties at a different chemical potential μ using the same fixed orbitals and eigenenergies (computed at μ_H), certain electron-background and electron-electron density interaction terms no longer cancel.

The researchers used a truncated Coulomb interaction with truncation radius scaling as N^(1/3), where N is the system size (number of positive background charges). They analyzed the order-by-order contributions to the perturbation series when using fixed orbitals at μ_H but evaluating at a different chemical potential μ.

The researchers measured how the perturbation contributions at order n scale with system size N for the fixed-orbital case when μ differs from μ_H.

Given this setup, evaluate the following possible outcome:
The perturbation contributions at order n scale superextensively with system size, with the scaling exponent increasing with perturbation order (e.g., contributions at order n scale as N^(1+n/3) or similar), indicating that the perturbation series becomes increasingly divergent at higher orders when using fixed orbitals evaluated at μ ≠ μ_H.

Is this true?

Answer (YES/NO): YES